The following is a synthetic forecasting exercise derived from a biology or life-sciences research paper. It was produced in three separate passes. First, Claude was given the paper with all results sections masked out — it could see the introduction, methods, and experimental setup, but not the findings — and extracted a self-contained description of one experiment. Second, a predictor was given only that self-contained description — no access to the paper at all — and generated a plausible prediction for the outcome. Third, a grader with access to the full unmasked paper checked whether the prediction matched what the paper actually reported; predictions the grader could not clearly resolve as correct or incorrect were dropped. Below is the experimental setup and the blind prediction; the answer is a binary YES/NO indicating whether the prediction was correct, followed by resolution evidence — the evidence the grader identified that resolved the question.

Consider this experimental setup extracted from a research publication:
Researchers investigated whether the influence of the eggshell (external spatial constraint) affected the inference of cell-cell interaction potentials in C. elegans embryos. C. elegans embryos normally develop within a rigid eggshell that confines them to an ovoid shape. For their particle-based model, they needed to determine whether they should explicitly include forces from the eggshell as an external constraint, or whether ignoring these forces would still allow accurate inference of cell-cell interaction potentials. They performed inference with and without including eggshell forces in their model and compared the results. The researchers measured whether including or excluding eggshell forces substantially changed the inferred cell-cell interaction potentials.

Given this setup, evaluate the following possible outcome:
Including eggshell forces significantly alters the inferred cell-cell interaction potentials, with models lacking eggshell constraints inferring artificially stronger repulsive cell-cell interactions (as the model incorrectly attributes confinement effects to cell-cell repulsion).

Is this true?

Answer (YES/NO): NO